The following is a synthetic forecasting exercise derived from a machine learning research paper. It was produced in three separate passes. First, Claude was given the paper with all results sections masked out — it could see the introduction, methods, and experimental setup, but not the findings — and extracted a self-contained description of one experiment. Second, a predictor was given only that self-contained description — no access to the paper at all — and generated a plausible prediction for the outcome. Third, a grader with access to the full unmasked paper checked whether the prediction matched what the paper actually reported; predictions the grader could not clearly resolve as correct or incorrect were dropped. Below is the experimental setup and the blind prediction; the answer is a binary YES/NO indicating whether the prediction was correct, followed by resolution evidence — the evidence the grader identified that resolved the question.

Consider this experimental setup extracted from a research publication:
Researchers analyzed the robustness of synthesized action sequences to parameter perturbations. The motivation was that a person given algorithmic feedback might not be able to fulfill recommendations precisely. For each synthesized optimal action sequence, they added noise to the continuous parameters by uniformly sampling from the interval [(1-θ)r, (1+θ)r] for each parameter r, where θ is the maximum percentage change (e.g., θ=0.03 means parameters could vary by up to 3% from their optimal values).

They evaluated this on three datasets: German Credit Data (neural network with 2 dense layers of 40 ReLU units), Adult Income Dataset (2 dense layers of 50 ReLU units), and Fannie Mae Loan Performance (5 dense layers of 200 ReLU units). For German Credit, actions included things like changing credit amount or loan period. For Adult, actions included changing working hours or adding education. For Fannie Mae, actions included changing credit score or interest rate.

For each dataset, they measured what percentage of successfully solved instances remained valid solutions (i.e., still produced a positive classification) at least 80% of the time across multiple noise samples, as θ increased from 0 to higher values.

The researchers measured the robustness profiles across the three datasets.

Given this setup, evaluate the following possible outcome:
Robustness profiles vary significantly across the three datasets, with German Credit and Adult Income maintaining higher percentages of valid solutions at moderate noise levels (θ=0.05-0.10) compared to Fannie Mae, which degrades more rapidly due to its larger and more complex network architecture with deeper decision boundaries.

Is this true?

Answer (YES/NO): NO